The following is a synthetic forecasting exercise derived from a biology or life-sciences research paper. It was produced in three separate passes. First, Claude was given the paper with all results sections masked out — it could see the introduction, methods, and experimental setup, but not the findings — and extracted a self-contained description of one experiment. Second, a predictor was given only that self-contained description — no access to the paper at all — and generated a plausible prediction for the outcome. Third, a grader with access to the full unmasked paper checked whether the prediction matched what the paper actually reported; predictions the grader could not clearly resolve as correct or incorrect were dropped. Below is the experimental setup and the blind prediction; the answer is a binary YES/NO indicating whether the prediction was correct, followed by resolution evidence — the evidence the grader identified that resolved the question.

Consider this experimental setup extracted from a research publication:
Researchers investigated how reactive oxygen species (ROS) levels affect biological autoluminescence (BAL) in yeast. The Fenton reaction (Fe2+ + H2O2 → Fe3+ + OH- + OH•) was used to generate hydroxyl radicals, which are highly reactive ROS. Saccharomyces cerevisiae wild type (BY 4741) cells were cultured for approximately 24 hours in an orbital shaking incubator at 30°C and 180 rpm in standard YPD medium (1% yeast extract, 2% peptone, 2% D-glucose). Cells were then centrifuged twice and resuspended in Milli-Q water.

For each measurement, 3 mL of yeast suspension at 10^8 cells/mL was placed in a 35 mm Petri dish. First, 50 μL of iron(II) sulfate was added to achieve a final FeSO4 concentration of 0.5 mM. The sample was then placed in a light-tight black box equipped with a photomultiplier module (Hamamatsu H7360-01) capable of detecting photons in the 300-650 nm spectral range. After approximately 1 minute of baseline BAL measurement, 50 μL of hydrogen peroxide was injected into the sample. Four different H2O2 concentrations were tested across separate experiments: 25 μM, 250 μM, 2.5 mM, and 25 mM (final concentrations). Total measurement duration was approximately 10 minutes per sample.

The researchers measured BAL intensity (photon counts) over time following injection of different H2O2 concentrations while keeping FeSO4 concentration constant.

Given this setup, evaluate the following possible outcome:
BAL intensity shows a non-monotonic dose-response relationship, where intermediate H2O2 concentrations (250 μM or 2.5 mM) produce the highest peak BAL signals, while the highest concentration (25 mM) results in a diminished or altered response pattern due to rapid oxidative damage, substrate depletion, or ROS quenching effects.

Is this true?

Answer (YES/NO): NO